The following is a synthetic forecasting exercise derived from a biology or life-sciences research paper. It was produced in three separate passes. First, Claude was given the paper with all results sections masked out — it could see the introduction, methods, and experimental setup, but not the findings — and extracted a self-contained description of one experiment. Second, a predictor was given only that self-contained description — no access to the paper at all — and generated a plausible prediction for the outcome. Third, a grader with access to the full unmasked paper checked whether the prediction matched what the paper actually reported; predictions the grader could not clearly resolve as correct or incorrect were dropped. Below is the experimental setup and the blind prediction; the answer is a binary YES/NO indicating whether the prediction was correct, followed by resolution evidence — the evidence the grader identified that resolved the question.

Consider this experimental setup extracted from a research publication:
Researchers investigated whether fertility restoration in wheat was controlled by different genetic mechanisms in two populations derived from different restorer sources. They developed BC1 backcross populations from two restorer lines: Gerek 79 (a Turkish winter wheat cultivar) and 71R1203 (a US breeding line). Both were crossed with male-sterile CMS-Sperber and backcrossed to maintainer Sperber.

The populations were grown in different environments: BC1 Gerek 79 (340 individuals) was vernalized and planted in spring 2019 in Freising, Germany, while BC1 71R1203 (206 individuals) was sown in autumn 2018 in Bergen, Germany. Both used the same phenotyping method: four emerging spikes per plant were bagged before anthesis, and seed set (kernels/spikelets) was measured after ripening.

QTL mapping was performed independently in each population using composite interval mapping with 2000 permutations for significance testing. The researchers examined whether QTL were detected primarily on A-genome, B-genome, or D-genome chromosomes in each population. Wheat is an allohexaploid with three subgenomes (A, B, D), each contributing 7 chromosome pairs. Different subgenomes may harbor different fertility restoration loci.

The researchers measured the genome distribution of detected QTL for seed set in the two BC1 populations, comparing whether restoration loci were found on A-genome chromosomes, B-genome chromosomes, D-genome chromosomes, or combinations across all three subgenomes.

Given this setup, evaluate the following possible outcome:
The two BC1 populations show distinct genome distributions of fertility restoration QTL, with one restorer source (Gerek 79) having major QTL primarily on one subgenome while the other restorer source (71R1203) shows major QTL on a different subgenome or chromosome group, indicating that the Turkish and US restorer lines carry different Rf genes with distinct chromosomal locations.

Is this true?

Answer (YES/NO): YES